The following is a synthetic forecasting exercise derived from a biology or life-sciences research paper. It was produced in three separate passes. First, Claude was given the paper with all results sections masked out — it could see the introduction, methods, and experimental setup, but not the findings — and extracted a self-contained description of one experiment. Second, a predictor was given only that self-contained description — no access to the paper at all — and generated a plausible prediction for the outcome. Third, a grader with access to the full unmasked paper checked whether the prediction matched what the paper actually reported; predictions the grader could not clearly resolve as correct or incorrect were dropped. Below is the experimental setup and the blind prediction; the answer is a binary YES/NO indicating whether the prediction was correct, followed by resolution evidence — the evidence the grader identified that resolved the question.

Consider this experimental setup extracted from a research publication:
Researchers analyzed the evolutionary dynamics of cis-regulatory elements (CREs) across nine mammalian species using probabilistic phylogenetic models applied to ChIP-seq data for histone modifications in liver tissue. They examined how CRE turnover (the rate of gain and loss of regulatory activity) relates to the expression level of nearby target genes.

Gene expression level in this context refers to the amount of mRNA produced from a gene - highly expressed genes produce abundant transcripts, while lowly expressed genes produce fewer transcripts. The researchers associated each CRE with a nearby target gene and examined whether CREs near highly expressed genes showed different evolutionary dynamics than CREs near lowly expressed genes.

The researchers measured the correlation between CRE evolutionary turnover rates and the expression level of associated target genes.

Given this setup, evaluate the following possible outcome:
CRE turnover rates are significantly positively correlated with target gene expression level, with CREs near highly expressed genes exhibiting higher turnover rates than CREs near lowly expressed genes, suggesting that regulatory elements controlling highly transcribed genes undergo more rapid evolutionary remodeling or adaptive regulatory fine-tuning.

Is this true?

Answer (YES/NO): NO